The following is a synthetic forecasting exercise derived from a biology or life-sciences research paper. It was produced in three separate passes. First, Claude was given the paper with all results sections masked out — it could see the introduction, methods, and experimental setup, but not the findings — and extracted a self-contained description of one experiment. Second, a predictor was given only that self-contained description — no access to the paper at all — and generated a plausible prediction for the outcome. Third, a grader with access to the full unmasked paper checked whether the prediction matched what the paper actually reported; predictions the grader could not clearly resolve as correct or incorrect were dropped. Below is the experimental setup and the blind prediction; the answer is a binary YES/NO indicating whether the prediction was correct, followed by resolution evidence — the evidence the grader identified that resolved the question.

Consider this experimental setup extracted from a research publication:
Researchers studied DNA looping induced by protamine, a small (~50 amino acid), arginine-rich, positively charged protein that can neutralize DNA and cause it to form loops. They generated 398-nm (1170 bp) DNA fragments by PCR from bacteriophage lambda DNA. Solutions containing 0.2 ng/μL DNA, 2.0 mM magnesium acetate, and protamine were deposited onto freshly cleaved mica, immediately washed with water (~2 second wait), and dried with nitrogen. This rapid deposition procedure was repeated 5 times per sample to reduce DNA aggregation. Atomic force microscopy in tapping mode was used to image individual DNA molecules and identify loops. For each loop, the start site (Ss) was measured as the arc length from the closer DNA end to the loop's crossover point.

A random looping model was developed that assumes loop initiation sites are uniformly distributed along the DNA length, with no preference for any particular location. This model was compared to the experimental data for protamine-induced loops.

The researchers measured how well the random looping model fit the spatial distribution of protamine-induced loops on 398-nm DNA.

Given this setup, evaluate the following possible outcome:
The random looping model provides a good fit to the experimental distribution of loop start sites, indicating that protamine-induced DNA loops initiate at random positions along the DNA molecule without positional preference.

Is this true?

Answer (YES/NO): NO